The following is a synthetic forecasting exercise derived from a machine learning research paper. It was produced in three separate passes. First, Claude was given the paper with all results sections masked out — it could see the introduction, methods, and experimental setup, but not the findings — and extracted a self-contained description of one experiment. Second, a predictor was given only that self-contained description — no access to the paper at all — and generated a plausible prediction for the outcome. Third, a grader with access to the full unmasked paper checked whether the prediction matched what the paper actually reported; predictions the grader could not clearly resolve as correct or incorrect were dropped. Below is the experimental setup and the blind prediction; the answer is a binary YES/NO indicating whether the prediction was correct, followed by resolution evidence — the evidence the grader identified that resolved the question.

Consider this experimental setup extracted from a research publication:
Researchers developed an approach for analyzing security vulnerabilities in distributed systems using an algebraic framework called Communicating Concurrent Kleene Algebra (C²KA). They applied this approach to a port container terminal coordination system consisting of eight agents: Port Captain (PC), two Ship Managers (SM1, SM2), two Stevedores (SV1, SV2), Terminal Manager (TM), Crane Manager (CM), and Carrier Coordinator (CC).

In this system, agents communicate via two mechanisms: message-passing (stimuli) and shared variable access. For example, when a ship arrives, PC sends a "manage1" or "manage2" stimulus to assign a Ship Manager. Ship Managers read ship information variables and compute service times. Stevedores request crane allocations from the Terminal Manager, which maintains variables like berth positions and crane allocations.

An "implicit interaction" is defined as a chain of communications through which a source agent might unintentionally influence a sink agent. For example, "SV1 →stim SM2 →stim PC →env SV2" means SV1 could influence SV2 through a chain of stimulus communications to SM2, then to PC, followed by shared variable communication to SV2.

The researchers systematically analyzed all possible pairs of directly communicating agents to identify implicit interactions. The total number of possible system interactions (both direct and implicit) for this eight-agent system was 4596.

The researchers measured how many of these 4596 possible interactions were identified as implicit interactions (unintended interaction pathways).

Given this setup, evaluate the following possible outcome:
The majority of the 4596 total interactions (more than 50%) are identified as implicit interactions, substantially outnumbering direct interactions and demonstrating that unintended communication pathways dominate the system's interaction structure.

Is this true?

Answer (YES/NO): YES